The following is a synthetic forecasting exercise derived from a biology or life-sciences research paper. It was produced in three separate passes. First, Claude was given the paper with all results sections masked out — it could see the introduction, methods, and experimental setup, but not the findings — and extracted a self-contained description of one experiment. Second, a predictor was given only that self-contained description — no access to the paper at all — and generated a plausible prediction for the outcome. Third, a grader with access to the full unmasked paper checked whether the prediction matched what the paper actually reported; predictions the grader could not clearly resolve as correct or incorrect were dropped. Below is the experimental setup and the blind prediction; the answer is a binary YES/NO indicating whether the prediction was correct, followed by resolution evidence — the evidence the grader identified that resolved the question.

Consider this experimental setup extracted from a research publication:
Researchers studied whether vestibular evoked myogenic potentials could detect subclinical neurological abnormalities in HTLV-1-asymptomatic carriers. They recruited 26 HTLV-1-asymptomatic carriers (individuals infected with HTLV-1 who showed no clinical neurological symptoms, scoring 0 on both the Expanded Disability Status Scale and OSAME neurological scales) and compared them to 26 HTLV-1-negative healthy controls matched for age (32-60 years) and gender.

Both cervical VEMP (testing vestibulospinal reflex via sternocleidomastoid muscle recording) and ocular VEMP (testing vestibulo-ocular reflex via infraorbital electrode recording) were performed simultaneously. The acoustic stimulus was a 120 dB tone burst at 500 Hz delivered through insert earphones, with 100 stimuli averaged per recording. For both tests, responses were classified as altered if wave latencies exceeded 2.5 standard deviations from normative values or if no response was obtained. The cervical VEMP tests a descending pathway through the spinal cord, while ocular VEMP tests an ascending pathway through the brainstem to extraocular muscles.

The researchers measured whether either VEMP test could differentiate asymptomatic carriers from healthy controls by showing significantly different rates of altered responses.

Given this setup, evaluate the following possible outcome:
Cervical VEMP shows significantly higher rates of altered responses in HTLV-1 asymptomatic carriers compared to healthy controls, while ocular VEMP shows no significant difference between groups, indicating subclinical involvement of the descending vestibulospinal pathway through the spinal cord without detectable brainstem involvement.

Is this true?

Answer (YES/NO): NO